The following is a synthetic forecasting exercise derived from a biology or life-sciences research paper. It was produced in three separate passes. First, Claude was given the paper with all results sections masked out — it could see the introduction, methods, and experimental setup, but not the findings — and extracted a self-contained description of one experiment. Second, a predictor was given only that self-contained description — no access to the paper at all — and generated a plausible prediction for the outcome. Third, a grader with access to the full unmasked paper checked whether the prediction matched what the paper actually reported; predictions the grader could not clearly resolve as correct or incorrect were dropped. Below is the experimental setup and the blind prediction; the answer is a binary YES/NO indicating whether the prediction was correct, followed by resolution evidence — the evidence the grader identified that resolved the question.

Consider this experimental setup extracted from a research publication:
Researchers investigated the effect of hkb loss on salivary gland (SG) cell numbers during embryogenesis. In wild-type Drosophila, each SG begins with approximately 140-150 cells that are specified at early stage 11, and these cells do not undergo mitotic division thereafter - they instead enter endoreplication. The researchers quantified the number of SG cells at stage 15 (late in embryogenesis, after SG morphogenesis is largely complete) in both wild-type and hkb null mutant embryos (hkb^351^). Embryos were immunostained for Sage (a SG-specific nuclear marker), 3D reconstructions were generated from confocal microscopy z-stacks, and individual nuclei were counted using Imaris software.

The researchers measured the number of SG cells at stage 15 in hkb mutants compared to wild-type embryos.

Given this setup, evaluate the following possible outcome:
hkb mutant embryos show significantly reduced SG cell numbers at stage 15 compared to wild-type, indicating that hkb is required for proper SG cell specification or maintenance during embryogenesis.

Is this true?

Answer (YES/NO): YES